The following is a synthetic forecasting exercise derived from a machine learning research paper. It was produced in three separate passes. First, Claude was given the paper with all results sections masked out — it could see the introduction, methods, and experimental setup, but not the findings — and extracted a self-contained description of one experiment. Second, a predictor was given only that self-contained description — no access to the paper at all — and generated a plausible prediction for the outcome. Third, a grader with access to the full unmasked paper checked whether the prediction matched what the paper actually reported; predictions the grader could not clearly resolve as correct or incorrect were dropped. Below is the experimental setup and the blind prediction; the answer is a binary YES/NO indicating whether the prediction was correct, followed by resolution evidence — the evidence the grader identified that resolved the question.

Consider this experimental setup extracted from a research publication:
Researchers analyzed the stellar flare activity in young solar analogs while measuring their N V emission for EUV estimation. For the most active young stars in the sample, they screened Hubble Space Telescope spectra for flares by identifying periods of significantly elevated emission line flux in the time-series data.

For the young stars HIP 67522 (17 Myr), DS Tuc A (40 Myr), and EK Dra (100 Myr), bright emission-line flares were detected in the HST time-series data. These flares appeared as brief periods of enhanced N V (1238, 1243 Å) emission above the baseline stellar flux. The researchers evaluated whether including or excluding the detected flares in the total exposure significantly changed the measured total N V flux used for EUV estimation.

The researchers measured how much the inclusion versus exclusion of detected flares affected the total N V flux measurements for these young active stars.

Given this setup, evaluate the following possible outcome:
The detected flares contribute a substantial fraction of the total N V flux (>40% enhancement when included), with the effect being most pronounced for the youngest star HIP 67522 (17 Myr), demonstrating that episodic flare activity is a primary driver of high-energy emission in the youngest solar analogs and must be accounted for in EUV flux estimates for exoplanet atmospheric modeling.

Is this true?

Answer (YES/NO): NO